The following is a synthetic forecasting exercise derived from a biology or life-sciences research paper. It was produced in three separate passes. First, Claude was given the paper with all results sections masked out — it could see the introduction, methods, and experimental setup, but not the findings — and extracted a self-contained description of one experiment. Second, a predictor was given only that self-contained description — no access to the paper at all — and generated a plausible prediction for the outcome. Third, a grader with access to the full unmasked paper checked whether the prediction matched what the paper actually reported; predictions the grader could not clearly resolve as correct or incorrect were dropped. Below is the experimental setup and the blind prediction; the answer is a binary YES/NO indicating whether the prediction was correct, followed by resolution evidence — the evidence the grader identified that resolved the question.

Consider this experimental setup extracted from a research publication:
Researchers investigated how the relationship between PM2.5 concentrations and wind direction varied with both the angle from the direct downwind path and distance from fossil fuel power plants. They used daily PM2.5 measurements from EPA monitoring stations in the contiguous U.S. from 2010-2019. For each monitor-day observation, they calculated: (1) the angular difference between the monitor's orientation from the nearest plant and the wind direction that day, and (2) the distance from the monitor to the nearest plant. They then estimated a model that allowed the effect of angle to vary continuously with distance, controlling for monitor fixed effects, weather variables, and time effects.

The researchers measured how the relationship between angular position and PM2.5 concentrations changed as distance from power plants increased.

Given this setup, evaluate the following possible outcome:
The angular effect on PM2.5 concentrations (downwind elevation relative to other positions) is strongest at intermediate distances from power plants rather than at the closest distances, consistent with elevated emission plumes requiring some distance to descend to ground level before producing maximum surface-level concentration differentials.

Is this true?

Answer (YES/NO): NO